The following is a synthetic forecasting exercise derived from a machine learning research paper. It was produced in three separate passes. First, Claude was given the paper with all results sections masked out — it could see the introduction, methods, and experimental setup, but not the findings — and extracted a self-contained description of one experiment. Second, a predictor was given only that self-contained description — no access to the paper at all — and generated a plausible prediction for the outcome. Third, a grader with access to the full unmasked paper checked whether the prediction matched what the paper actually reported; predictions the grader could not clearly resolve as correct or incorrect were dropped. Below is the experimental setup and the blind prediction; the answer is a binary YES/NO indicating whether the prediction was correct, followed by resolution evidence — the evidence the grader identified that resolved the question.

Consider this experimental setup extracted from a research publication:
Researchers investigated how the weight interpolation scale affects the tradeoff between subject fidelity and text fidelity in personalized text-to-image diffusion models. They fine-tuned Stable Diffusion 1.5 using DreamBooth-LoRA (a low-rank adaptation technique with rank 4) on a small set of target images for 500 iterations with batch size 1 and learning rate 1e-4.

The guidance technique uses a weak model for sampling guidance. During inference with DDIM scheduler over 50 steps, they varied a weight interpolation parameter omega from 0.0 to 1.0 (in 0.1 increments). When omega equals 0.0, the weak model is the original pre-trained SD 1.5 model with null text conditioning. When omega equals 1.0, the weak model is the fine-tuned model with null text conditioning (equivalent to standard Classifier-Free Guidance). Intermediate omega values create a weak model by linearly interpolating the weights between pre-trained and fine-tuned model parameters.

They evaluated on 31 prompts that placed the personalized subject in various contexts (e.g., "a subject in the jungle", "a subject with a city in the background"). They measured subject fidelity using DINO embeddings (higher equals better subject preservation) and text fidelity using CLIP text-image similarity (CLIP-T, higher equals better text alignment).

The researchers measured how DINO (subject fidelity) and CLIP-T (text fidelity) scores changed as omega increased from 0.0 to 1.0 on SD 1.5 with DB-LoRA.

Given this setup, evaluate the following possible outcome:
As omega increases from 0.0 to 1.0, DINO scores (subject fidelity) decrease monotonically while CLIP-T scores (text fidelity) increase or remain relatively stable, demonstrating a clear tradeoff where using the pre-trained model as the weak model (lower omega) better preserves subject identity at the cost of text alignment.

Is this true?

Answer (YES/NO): NO